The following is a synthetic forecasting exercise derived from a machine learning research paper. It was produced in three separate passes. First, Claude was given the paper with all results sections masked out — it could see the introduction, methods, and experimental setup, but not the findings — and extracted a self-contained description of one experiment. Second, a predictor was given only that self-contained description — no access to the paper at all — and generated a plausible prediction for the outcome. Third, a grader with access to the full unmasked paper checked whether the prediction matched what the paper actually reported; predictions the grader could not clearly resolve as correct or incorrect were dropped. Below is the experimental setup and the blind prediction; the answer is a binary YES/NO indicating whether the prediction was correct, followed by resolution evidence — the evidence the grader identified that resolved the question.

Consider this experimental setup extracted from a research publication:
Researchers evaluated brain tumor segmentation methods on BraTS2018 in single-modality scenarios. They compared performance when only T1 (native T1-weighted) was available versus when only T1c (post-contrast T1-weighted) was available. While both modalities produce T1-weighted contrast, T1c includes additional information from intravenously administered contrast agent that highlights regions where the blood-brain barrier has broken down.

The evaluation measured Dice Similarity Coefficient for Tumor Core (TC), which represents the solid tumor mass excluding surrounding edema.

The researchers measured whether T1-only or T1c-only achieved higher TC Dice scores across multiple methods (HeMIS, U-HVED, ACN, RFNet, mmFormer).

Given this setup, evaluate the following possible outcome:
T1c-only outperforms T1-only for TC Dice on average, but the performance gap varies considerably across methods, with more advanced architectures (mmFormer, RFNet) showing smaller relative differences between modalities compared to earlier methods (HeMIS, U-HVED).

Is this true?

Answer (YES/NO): YES